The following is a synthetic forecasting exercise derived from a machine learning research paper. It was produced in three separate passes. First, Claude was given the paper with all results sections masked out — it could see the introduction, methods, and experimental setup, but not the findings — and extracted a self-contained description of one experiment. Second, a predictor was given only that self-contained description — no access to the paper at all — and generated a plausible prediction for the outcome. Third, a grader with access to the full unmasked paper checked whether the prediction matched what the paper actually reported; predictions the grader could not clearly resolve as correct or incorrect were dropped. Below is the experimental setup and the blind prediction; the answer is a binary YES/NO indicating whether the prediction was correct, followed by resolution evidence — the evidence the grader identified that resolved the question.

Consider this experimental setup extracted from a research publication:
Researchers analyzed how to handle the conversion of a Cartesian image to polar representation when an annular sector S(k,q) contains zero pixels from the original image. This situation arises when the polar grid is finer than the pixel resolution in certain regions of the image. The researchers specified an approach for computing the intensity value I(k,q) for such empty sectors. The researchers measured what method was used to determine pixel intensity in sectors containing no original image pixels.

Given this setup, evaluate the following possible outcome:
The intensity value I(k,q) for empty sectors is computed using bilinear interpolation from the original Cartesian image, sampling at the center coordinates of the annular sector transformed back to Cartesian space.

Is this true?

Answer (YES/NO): NO